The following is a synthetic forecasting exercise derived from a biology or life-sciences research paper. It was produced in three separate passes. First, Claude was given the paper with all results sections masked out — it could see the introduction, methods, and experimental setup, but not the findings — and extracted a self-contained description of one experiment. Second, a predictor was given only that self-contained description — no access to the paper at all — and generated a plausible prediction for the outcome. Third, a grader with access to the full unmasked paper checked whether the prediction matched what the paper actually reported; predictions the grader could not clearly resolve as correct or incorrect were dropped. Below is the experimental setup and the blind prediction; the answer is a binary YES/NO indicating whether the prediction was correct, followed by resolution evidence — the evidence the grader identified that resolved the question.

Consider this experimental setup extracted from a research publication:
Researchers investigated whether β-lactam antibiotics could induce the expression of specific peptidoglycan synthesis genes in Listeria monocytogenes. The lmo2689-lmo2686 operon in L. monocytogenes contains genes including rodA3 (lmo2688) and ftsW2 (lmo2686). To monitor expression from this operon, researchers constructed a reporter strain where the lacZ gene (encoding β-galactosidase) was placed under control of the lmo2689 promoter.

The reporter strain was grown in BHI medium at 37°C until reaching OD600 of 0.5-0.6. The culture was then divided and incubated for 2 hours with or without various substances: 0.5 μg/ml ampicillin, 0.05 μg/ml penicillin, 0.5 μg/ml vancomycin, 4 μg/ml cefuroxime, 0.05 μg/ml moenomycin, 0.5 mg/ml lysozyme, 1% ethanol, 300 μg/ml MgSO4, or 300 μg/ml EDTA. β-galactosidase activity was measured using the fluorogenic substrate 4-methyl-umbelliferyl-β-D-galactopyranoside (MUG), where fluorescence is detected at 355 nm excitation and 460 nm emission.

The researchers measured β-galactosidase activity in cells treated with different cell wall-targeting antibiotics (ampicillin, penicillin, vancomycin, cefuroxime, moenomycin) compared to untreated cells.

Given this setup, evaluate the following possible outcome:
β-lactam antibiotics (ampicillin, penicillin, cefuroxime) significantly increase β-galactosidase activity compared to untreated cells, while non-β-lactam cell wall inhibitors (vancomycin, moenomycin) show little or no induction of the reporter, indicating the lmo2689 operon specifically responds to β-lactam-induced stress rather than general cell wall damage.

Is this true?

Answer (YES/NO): NO